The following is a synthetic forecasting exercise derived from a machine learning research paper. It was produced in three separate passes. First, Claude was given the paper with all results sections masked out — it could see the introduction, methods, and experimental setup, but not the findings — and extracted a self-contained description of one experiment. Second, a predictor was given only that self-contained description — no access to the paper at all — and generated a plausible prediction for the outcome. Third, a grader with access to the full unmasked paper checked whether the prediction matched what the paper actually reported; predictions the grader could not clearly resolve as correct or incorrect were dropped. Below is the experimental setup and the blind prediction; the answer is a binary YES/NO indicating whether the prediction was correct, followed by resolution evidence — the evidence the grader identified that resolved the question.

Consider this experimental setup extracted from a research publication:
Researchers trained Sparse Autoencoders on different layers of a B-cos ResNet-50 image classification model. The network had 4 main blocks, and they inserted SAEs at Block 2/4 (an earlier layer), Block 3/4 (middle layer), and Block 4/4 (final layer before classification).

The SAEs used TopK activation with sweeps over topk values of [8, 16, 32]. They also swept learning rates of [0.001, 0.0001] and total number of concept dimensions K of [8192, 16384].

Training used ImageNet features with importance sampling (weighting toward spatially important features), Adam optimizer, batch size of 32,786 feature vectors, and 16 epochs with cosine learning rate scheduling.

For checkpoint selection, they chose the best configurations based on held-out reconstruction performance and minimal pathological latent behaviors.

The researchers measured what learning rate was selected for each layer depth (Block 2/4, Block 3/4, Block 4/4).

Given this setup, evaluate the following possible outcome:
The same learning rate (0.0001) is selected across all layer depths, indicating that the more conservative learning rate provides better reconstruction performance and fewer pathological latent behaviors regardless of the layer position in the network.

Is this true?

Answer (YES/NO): NO